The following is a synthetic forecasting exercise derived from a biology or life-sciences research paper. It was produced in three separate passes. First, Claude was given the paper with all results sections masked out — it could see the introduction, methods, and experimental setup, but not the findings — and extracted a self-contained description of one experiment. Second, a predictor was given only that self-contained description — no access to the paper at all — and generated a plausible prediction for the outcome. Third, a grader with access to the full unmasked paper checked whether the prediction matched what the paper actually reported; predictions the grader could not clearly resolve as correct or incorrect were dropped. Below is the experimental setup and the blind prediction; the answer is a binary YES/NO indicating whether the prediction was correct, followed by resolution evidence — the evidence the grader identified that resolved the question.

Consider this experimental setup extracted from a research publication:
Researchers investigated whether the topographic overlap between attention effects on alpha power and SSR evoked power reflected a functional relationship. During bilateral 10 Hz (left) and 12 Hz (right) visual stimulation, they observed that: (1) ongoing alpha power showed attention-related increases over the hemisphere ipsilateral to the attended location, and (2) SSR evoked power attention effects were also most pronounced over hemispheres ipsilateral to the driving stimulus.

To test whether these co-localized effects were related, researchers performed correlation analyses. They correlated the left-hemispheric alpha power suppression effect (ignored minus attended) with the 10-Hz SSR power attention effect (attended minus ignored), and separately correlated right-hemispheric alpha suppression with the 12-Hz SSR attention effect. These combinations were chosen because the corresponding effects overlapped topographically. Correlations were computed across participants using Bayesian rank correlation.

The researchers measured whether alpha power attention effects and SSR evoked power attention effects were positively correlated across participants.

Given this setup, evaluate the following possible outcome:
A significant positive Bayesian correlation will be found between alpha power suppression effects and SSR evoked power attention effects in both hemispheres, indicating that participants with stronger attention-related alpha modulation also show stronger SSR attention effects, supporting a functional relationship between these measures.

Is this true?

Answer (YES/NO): NO